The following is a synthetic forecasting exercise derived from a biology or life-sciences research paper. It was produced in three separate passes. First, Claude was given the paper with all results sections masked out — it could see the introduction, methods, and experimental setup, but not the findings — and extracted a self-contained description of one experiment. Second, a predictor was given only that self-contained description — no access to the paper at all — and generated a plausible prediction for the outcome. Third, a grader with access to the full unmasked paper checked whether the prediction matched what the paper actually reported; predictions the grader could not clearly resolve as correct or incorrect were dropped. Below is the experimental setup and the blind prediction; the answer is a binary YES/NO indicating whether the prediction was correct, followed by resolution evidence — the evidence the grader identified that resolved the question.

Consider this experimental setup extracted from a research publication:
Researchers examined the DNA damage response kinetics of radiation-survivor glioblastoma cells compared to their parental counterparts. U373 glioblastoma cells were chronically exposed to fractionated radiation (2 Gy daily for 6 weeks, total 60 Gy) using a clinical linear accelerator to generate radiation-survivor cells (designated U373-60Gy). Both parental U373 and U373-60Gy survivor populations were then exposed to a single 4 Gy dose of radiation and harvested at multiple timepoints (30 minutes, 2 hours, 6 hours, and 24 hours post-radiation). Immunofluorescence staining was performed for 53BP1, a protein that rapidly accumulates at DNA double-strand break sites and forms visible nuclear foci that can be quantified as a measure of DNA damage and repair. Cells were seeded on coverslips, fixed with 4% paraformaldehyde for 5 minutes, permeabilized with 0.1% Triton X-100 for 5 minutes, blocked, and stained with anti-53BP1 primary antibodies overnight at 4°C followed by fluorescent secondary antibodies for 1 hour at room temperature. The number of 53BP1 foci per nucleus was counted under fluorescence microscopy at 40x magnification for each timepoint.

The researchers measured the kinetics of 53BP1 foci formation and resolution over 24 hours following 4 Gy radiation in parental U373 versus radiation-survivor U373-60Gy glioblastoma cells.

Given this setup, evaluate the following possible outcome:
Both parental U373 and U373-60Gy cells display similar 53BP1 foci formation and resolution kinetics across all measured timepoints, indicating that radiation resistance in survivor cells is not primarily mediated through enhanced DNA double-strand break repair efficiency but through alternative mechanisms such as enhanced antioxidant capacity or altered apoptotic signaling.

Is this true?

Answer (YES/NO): NO